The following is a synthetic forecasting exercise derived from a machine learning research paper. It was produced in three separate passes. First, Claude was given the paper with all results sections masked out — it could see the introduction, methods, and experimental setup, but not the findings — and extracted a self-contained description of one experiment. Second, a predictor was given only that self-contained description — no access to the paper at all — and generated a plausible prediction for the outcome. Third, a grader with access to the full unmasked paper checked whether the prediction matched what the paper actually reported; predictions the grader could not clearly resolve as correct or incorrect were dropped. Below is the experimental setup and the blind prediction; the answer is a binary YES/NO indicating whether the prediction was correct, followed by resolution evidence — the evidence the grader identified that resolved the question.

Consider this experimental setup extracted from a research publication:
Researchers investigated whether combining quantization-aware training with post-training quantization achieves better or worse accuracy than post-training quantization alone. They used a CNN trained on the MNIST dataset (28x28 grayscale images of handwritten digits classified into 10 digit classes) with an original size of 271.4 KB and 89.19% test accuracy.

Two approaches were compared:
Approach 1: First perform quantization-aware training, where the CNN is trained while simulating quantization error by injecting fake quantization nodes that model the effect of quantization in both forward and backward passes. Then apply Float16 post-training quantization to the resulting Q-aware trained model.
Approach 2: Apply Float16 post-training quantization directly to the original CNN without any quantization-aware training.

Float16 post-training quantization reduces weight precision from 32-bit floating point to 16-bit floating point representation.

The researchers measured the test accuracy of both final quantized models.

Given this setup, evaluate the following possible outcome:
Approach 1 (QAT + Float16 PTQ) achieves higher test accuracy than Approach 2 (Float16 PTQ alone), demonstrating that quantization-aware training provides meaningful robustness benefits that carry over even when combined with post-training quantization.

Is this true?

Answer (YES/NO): NO